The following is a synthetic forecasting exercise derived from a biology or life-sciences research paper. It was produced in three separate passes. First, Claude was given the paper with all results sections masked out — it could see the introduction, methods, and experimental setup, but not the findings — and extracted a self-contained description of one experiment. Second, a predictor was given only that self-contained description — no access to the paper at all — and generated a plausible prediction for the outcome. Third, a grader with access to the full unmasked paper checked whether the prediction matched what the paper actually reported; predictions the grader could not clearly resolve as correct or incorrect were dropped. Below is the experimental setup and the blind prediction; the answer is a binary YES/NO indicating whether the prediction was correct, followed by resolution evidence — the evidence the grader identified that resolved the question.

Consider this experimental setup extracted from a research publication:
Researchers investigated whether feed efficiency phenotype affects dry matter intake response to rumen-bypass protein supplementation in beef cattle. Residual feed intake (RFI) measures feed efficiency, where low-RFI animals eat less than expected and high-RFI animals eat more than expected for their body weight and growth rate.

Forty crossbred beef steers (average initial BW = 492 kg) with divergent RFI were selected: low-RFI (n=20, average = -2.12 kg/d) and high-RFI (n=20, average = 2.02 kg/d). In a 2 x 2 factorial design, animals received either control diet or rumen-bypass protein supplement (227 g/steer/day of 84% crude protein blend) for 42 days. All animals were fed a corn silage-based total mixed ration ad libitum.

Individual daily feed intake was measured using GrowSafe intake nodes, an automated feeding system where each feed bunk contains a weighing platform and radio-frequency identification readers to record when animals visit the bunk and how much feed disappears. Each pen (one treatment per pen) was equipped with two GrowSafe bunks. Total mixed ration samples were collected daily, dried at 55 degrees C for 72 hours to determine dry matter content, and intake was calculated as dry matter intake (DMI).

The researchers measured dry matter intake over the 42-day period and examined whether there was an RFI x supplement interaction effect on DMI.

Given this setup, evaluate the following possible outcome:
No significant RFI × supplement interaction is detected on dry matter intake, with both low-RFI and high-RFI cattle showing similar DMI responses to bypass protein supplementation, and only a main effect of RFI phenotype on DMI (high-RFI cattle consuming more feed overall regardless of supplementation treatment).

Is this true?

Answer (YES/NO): NO